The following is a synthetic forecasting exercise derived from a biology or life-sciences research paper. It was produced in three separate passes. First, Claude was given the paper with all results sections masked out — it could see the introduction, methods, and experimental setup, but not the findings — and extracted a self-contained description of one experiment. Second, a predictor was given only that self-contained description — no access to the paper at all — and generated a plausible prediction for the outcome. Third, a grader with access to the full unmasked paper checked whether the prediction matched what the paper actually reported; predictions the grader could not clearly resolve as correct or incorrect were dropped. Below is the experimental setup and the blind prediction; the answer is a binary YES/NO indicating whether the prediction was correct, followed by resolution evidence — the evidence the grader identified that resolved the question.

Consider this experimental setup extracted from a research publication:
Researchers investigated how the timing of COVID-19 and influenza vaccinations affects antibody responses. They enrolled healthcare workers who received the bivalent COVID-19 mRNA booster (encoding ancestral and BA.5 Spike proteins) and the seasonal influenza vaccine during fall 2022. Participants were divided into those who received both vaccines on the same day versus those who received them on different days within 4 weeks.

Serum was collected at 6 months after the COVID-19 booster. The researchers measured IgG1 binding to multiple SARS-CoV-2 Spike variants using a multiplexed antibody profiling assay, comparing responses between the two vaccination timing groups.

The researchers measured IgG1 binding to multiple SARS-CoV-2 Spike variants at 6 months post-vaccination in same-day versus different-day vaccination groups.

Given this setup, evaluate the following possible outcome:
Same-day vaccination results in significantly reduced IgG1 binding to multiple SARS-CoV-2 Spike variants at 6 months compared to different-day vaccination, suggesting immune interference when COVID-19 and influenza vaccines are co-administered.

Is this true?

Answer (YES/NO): NO